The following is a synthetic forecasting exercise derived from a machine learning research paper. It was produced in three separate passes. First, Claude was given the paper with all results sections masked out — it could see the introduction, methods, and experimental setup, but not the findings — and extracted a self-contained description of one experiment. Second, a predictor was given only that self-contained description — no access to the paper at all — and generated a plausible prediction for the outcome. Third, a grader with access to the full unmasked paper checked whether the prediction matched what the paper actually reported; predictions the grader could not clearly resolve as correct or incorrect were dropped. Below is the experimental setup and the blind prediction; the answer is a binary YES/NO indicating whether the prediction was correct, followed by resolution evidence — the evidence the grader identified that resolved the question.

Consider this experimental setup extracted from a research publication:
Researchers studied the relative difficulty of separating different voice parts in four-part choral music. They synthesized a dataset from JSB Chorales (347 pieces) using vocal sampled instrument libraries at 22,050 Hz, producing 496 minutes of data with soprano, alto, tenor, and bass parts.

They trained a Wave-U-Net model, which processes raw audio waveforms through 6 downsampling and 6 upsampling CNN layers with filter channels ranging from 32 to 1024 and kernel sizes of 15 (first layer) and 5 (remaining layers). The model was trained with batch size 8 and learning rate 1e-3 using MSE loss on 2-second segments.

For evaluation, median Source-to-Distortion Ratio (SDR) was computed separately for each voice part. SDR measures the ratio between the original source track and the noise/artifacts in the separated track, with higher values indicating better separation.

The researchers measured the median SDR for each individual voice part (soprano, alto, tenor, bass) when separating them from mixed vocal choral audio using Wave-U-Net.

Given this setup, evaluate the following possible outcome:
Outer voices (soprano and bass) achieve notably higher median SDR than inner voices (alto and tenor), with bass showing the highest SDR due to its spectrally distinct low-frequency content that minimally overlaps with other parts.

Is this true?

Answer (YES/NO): NO